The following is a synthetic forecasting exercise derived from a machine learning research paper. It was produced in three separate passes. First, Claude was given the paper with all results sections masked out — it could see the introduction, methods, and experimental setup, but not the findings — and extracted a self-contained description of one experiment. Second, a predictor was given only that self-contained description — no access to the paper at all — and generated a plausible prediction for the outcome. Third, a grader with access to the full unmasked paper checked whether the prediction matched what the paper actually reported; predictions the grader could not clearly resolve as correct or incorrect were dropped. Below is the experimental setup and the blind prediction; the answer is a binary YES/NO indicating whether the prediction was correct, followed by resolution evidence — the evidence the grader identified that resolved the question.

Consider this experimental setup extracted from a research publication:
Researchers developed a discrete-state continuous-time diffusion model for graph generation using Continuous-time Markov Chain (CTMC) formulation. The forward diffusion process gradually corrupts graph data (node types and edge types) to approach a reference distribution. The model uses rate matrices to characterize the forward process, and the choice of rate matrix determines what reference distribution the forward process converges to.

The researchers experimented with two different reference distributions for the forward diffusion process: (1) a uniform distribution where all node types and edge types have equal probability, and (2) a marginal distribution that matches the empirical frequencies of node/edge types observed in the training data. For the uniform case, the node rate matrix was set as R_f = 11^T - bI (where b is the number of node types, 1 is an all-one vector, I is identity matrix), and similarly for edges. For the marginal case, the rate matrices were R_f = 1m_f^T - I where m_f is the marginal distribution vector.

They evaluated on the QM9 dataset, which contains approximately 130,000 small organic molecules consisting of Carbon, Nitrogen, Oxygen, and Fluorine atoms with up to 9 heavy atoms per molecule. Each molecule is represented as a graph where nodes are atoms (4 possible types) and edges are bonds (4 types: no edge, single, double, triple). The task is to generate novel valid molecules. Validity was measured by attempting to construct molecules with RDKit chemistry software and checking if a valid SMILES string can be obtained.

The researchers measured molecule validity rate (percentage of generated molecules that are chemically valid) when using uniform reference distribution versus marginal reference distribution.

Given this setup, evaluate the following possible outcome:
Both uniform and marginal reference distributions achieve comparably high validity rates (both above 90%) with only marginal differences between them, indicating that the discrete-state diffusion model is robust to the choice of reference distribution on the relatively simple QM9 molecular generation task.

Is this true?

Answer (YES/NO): NO